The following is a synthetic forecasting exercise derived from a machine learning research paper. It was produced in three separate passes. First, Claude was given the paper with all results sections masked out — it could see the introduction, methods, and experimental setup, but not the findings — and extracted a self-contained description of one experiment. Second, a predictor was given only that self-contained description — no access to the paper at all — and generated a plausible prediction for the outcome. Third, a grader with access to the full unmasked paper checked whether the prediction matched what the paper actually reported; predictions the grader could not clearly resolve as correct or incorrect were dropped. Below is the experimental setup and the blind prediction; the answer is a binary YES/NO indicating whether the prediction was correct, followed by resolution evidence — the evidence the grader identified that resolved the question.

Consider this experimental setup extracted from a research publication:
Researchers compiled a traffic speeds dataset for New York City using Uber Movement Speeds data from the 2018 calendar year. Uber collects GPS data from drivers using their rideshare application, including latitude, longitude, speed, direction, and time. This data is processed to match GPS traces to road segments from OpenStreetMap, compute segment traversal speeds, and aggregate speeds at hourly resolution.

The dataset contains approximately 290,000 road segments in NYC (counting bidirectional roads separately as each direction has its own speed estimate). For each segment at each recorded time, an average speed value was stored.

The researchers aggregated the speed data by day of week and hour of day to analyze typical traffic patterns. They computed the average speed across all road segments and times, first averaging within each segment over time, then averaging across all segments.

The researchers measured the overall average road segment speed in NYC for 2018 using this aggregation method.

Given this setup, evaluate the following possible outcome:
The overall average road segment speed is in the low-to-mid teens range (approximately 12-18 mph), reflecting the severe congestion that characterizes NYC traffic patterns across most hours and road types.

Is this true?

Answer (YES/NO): NO